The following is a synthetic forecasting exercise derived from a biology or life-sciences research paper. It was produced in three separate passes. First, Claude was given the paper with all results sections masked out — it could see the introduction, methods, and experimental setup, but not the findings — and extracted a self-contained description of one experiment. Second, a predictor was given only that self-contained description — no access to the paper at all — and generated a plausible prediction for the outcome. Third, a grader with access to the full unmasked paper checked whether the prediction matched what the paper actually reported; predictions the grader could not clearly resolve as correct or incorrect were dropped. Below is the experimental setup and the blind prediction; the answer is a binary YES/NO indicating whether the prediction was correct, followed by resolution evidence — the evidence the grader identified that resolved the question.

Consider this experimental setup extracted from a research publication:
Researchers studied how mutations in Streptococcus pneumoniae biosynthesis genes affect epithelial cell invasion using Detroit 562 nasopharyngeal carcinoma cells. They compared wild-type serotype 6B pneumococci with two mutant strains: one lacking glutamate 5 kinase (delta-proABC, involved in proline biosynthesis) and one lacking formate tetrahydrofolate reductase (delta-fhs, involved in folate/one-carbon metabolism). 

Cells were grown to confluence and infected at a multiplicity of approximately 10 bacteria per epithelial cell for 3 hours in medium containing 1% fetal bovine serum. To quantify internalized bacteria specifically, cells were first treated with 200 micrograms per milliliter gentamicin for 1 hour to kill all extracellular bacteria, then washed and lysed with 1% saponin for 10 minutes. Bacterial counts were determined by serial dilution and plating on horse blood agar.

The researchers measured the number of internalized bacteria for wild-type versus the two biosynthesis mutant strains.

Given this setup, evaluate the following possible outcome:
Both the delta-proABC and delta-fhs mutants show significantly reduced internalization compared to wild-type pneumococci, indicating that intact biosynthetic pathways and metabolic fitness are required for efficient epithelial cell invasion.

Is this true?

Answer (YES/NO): NO